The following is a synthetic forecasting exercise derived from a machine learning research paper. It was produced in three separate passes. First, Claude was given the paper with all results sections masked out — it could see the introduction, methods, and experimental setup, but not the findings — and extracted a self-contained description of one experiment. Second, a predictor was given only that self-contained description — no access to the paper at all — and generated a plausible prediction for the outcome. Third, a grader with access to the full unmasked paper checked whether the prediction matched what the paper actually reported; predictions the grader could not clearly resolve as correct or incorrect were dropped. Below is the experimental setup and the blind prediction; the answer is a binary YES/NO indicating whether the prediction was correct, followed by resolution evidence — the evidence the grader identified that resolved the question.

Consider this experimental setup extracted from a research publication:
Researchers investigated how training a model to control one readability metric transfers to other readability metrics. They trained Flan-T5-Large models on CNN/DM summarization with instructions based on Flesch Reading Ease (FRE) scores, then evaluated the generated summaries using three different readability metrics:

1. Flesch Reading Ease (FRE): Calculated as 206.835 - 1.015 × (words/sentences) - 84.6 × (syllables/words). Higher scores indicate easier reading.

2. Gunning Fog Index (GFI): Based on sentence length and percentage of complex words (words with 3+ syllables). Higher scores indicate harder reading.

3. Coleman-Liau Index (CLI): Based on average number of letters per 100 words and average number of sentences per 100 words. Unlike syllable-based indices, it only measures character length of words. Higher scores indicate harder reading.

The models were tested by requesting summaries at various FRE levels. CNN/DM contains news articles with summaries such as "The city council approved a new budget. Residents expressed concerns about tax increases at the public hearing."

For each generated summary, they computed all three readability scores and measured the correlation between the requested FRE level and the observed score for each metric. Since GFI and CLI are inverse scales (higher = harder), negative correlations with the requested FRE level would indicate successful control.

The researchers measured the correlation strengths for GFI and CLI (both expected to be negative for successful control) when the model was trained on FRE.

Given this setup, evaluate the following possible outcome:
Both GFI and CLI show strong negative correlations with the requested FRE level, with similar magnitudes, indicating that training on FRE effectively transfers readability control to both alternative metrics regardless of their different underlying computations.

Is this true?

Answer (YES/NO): NO